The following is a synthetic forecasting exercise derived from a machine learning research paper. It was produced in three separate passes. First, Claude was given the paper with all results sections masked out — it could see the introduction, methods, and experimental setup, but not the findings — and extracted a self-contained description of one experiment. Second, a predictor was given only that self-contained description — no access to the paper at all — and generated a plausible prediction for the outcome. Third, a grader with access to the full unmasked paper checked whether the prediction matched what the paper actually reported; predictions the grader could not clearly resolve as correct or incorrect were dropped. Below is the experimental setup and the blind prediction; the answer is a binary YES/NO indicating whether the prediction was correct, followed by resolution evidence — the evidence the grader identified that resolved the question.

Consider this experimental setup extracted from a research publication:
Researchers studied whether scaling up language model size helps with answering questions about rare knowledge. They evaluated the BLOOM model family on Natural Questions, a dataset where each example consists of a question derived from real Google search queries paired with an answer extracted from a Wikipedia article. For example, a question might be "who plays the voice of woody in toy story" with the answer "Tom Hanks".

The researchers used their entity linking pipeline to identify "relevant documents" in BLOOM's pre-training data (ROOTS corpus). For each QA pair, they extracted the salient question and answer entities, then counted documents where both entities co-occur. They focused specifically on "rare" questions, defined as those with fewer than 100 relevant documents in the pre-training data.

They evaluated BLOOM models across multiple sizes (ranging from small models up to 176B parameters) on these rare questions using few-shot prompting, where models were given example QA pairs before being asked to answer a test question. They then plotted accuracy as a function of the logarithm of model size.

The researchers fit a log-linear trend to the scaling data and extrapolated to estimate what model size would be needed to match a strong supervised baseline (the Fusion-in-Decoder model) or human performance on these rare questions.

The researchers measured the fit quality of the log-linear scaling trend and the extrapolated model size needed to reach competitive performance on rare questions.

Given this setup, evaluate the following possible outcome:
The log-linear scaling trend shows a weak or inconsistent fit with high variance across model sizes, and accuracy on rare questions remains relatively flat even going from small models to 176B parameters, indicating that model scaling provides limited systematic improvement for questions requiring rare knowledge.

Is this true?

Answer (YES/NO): NO